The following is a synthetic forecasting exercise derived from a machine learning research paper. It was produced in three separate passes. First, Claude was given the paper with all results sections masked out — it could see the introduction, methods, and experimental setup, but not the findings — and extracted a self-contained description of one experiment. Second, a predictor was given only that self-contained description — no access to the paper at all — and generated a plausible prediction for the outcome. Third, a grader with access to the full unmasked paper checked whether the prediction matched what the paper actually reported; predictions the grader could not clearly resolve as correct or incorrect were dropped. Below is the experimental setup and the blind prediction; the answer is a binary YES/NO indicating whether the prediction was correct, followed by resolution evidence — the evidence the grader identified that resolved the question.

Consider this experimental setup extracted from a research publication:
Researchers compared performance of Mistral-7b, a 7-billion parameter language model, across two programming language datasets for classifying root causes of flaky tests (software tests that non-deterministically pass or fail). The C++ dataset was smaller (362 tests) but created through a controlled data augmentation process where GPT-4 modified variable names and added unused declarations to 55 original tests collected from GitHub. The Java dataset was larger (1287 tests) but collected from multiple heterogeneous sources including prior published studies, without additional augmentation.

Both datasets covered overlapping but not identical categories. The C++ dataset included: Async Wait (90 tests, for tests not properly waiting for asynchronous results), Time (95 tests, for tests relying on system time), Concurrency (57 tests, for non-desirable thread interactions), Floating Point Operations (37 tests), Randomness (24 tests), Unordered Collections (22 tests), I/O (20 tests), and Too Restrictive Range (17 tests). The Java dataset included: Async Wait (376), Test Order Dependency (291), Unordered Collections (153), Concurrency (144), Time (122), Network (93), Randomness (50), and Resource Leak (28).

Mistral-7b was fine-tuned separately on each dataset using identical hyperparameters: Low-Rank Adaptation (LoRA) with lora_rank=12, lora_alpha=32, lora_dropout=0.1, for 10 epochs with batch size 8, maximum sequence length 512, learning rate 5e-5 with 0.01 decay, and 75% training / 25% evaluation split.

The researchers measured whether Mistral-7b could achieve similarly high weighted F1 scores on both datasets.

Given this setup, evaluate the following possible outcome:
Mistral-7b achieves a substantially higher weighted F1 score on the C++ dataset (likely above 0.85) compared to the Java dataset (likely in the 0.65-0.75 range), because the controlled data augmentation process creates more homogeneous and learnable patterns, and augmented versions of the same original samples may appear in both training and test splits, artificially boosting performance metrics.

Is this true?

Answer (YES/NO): NO